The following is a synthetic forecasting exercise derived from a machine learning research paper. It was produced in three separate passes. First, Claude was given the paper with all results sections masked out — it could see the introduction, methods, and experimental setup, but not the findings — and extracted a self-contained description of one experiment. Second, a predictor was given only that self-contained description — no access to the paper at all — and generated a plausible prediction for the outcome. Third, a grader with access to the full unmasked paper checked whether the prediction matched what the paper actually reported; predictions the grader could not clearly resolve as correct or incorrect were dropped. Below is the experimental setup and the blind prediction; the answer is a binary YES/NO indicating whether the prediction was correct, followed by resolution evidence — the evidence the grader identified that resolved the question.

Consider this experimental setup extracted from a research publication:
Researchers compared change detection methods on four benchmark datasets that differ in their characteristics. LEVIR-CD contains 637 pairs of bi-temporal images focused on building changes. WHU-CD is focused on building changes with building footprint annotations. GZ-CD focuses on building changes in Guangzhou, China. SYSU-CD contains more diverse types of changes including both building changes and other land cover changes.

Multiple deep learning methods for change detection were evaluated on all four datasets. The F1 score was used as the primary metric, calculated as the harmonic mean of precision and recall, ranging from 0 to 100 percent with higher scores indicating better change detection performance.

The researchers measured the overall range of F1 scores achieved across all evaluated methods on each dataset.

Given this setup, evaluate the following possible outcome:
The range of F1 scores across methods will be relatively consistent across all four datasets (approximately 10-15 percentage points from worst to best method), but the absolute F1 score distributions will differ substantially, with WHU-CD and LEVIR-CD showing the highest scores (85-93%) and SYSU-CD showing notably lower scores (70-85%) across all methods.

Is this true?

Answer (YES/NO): NO